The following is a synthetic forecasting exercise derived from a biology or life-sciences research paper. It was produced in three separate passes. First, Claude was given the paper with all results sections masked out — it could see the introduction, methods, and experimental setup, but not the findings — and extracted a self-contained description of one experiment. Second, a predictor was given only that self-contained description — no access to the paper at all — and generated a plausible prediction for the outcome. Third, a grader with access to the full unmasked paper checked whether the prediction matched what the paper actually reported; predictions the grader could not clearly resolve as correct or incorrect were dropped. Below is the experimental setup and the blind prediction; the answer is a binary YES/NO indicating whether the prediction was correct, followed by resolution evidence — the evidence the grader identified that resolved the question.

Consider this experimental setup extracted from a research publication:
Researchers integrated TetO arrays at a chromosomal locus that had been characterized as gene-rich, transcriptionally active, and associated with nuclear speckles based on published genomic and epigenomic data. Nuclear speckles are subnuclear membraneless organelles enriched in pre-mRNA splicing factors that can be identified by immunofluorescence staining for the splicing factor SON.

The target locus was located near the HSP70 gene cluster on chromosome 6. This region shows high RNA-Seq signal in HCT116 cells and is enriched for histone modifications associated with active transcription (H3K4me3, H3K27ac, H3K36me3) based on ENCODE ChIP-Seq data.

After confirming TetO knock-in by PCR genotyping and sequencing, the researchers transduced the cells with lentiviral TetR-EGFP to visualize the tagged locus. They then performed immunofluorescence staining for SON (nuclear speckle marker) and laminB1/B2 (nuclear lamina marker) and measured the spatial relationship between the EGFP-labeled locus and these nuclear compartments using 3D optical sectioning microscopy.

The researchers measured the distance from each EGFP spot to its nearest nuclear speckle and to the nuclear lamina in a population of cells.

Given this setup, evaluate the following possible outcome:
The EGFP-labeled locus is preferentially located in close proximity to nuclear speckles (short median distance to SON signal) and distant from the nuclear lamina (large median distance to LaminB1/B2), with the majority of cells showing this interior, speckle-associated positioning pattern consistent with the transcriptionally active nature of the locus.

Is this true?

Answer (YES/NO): YES